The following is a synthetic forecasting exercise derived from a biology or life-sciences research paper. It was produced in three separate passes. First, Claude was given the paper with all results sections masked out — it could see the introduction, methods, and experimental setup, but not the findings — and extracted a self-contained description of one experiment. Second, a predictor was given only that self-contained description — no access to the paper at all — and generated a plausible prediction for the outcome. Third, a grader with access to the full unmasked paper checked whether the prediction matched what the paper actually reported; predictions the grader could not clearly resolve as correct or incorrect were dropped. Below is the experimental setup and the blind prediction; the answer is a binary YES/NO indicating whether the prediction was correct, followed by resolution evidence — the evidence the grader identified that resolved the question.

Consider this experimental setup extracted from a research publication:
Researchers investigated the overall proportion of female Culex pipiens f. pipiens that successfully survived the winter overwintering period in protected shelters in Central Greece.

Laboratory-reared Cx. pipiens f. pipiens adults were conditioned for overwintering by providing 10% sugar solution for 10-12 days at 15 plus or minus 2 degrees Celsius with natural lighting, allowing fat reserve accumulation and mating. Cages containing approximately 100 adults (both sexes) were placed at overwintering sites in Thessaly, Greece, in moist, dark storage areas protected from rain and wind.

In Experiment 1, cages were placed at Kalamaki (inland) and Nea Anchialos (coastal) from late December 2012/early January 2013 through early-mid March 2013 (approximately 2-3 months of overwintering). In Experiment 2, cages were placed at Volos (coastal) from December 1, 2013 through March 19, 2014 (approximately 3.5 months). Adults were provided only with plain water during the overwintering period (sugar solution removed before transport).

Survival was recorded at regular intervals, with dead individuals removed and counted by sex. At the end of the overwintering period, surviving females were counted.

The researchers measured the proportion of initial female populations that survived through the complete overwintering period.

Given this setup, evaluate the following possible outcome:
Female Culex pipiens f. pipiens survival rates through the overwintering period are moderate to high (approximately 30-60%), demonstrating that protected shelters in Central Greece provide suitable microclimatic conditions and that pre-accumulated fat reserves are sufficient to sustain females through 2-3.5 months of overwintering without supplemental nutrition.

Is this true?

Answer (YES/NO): NO